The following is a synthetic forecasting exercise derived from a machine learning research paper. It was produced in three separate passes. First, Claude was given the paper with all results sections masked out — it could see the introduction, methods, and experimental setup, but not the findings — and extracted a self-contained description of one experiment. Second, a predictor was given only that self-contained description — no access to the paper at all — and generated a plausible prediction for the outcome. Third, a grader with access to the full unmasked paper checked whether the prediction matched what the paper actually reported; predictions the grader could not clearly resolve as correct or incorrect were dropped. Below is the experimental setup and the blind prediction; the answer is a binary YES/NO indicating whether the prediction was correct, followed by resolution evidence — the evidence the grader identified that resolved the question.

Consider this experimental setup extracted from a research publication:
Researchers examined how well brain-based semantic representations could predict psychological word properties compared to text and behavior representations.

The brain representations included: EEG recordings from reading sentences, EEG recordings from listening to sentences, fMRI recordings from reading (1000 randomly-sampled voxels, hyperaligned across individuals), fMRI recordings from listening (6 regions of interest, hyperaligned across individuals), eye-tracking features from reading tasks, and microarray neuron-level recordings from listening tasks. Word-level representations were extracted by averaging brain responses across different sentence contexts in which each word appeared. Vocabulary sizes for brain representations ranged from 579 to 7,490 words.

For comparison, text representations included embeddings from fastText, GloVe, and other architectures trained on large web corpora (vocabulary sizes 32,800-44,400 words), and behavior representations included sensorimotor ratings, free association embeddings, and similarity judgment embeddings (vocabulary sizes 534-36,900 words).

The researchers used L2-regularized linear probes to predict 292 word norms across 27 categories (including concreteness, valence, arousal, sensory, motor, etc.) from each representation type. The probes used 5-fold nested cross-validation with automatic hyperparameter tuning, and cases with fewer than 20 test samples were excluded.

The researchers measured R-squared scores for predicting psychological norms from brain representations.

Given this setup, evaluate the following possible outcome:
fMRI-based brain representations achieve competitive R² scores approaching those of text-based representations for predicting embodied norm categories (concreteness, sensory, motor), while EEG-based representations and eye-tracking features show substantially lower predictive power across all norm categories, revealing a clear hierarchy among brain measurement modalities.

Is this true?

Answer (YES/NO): NO